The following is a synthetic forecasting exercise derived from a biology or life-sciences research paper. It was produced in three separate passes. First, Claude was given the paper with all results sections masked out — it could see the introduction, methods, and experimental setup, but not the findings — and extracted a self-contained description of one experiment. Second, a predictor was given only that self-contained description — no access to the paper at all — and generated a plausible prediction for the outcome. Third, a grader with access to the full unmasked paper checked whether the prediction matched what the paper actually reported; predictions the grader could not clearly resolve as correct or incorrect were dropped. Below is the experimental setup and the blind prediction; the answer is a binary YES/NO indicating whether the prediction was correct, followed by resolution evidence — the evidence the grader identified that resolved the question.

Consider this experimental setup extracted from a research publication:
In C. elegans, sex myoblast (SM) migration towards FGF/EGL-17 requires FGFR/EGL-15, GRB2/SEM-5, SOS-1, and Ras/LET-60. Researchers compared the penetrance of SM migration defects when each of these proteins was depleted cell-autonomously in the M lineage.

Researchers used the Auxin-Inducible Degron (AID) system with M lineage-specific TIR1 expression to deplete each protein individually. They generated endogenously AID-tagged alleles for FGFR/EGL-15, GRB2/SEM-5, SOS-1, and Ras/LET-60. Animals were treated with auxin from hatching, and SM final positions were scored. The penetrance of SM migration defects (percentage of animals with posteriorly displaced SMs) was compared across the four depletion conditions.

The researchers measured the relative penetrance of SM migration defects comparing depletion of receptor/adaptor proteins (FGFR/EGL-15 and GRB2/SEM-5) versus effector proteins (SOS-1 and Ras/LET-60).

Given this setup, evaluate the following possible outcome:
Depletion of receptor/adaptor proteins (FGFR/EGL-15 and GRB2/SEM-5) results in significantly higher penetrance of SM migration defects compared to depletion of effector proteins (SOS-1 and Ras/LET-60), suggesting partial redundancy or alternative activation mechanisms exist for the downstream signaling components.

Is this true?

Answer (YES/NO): NO